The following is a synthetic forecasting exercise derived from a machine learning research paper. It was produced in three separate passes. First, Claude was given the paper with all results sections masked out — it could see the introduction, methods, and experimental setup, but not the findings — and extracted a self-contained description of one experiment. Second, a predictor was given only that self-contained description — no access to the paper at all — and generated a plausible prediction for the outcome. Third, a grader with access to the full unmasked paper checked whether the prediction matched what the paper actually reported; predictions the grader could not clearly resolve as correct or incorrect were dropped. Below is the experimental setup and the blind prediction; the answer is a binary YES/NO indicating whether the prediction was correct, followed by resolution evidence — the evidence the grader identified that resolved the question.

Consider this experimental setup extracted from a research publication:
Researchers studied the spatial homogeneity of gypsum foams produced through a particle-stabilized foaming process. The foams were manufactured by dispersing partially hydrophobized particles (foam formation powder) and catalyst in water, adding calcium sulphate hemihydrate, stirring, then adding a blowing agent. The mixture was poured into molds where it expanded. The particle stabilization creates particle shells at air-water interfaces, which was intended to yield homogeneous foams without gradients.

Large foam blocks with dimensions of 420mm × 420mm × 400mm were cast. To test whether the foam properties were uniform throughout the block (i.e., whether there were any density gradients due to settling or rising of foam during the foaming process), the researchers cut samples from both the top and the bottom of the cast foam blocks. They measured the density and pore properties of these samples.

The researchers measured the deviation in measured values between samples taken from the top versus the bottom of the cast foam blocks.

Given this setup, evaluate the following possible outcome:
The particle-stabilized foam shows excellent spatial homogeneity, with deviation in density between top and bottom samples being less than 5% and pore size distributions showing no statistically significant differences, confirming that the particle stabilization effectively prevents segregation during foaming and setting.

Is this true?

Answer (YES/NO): NO